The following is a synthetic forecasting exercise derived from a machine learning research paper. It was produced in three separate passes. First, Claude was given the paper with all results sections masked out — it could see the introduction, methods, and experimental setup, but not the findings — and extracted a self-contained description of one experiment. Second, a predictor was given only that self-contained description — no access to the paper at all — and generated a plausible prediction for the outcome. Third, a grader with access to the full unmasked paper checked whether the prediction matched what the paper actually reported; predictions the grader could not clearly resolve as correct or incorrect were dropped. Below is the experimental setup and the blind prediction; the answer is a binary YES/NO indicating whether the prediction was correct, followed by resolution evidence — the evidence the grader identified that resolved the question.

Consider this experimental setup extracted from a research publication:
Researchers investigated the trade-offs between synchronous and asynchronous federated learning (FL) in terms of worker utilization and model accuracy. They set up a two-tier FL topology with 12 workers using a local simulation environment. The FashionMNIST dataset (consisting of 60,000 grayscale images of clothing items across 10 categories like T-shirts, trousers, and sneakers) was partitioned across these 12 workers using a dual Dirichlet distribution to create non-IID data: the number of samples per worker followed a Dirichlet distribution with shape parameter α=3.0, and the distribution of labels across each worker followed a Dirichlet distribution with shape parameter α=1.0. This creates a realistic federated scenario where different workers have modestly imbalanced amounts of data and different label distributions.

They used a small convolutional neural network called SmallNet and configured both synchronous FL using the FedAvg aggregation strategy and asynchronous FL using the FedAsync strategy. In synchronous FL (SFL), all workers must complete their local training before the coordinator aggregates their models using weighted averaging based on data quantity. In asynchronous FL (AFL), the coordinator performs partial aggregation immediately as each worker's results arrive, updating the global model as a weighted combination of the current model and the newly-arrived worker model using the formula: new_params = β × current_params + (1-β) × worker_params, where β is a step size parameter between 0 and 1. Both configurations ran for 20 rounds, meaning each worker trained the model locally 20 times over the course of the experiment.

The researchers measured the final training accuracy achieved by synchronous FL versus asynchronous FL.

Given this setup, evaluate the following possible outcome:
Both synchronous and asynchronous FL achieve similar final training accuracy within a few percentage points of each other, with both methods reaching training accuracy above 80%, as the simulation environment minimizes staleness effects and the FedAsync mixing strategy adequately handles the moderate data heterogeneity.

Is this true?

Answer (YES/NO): YES